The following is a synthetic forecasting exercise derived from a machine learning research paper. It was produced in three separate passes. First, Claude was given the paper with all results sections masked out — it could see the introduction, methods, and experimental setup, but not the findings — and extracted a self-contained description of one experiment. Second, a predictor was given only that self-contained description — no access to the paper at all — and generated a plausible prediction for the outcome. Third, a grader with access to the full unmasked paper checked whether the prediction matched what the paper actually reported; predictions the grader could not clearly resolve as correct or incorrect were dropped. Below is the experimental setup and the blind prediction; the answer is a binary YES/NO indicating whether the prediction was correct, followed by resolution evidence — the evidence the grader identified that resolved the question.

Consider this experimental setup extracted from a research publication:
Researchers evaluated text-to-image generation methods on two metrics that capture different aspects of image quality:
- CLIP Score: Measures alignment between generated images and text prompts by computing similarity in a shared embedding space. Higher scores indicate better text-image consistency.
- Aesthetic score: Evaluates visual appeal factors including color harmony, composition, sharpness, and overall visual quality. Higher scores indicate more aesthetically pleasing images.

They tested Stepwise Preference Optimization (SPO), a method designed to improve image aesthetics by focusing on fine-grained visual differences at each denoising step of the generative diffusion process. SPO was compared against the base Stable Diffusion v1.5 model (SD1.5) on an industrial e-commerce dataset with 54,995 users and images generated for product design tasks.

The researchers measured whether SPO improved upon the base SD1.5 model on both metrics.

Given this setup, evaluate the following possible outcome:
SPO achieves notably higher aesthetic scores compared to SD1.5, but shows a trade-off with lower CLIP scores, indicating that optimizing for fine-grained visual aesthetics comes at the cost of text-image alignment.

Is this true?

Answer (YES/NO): NO